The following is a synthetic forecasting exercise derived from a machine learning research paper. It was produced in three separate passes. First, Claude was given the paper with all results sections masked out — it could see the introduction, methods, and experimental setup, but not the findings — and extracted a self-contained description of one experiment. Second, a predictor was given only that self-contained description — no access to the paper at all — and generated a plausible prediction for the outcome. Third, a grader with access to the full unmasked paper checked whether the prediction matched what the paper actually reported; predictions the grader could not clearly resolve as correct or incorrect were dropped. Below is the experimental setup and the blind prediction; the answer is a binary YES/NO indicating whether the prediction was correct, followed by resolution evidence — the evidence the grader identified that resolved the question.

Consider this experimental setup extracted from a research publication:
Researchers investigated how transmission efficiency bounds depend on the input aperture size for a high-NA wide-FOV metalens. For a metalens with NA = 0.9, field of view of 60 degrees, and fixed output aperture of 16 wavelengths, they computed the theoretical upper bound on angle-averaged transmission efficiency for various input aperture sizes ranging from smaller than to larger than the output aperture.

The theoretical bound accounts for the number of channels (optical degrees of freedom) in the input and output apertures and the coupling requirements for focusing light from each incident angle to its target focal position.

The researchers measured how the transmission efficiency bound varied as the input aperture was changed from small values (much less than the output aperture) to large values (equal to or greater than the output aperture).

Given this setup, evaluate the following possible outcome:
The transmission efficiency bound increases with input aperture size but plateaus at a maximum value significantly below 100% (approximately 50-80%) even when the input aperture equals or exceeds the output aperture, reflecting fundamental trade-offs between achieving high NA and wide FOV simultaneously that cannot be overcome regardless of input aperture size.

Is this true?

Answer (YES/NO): NO